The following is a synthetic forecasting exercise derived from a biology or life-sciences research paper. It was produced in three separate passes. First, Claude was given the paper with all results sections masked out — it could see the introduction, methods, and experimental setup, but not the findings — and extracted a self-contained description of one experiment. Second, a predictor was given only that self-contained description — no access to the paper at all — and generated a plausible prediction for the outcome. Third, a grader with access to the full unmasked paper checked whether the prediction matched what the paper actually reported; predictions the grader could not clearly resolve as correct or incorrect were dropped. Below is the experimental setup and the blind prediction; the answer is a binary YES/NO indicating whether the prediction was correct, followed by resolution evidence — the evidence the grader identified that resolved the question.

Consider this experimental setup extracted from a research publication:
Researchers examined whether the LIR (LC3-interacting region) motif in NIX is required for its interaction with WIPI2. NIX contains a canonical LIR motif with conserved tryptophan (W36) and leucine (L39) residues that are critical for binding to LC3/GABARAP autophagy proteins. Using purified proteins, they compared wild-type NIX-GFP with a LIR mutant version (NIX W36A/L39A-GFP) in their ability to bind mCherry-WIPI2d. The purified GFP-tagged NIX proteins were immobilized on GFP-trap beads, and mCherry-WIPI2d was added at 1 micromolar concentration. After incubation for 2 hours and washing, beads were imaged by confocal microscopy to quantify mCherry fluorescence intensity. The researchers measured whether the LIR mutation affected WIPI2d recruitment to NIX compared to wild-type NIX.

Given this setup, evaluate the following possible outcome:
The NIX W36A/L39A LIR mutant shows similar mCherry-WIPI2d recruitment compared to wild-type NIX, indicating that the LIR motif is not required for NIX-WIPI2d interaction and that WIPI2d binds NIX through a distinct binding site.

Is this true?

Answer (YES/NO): NO